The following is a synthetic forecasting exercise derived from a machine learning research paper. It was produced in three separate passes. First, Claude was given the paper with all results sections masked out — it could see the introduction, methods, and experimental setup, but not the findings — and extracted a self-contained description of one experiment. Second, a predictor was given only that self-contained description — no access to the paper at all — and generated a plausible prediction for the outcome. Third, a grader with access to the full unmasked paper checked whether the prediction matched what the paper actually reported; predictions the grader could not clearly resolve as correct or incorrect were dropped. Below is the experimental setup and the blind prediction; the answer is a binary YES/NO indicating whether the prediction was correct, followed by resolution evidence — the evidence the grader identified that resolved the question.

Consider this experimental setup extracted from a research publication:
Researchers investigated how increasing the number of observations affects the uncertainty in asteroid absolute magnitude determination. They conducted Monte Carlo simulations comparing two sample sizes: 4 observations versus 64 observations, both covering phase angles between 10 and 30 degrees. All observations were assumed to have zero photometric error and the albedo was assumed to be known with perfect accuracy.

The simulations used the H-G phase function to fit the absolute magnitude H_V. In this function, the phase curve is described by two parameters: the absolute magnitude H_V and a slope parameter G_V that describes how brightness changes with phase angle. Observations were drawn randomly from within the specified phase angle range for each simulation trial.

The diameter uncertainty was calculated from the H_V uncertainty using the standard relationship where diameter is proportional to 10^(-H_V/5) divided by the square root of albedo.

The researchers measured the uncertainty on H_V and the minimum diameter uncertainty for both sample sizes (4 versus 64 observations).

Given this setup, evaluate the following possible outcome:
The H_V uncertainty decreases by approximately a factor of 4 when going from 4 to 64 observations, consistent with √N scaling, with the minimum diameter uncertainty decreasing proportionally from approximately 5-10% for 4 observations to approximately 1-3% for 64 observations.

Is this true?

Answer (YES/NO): NO